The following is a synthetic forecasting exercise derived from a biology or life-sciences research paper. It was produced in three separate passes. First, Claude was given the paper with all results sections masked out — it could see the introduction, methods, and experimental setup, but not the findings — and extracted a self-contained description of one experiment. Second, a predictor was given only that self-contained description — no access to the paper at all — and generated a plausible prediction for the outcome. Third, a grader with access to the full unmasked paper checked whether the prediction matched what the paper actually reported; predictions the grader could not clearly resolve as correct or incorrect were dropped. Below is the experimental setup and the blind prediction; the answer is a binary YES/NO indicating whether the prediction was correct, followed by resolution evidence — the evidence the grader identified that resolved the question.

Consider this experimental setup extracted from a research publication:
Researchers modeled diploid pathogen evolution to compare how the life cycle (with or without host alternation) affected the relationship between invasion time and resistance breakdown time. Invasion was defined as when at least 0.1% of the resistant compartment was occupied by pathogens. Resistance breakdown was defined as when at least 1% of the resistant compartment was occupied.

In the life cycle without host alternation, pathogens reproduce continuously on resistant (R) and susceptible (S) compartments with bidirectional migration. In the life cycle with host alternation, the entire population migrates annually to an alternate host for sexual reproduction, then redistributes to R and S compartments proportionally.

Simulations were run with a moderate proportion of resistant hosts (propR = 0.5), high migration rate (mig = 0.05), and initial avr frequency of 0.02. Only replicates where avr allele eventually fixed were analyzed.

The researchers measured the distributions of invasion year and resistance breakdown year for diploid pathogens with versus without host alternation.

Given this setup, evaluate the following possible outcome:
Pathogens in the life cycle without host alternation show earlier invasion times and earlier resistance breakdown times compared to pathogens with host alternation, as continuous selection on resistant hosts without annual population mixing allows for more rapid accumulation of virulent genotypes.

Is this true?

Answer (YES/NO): NO